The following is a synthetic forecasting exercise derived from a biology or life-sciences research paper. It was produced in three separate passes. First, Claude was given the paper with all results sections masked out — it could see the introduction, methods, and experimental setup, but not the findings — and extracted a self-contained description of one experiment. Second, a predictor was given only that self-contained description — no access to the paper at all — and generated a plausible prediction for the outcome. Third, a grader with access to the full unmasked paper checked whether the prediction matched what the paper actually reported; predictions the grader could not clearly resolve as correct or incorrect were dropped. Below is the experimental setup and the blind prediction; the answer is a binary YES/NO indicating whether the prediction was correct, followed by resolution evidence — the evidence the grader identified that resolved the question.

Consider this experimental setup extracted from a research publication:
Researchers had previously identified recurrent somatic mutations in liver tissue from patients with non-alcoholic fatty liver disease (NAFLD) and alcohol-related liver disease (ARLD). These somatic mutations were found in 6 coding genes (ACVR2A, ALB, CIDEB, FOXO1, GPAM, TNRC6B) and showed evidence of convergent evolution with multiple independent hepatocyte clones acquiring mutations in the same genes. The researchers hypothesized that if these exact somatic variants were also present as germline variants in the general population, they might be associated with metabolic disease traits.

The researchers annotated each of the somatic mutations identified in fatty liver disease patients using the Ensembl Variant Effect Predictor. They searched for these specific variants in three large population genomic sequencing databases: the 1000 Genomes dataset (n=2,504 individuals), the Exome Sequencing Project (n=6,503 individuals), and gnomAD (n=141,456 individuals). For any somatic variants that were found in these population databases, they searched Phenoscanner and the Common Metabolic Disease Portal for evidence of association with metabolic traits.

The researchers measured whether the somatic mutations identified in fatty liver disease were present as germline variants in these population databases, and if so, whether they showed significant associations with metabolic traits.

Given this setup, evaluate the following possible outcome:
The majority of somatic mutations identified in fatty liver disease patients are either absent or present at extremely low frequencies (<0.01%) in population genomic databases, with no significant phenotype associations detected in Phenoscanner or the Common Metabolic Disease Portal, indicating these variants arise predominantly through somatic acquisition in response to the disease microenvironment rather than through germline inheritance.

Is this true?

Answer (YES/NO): YES